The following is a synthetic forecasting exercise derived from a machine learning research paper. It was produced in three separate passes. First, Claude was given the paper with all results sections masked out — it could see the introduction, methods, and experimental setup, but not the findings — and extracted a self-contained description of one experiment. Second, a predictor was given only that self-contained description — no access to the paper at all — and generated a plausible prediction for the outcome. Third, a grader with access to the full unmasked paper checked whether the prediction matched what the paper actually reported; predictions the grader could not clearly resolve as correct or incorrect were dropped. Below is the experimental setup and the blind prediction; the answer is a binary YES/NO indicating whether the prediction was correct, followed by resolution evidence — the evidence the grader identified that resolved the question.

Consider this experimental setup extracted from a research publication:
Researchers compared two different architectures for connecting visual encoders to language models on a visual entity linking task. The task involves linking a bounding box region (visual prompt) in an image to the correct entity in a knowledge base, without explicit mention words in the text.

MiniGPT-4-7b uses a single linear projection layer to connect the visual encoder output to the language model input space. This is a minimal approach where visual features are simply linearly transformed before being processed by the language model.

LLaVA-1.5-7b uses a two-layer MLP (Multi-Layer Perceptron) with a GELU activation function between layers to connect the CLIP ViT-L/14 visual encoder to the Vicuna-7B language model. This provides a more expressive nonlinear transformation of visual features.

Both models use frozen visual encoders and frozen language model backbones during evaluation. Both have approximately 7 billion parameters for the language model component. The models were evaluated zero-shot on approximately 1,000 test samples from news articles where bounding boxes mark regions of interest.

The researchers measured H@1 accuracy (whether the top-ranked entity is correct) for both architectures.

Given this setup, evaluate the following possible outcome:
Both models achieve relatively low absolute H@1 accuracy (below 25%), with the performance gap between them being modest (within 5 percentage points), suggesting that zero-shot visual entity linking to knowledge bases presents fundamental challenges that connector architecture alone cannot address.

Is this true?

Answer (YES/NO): NO